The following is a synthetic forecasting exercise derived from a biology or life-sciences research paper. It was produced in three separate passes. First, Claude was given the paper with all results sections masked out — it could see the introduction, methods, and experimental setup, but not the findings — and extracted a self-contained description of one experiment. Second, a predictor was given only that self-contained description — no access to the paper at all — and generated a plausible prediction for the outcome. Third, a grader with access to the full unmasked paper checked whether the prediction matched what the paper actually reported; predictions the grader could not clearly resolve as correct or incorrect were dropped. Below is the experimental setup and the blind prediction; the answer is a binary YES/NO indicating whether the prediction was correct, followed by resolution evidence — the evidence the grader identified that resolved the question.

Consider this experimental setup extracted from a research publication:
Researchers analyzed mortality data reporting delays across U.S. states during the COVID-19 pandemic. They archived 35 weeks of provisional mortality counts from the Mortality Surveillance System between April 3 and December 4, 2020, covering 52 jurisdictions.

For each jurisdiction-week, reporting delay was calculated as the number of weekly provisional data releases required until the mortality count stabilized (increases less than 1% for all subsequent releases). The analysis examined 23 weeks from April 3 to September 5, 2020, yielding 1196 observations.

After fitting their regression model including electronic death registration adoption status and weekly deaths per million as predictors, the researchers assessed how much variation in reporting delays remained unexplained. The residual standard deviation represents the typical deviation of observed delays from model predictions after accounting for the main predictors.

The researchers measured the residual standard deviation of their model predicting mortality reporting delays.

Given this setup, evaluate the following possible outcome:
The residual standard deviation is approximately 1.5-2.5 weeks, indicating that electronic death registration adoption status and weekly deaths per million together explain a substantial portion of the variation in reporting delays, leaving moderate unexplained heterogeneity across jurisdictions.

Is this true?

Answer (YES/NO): NO